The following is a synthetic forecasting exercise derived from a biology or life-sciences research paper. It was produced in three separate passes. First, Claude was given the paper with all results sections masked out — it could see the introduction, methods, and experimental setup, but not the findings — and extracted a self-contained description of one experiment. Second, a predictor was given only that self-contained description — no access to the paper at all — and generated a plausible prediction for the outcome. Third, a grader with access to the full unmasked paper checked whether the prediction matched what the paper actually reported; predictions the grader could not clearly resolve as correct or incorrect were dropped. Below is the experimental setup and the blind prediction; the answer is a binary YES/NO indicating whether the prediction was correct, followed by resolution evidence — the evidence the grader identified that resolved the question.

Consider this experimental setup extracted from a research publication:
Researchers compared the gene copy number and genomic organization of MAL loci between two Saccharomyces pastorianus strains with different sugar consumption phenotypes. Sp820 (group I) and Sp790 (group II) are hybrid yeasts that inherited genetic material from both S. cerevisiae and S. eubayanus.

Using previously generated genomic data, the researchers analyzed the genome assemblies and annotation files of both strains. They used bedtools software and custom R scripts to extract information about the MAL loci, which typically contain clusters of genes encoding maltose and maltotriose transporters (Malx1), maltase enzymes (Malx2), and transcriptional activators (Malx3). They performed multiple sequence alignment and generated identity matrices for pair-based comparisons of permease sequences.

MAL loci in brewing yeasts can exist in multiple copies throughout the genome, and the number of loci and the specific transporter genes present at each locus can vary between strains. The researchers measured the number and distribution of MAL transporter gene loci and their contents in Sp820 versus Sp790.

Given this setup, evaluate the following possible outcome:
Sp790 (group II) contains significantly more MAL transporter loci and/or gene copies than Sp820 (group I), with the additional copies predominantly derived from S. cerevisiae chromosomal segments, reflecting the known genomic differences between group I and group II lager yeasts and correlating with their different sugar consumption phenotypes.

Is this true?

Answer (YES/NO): NO